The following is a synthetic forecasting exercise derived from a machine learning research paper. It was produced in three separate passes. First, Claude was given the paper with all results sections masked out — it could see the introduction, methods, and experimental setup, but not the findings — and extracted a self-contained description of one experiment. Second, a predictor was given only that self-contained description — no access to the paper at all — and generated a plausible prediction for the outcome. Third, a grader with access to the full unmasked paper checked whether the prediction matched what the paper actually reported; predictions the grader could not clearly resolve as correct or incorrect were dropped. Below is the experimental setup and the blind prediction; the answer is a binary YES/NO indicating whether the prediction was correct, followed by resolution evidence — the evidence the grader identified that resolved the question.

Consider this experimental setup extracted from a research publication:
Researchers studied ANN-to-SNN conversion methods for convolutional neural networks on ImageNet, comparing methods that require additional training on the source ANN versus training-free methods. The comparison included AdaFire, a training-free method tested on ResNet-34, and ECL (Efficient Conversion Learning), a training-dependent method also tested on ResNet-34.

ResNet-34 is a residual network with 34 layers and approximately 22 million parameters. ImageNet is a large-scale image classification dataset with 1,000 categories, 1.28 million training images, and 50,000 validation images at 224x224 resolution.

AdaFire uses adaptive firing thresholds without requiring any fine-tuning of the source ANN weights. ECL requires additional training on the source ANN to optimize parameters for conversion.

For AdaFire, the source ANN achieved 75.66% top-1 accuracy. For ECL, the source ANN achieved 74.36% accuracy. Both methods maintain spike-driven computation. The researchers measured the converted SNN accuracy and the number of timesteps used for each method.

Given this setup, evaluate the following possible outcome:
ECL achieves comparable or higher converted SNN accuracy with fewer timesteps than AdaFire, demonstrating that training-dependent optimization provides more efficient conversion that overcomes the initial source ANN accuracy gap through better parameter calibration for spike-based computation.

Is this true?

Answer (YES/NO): NO